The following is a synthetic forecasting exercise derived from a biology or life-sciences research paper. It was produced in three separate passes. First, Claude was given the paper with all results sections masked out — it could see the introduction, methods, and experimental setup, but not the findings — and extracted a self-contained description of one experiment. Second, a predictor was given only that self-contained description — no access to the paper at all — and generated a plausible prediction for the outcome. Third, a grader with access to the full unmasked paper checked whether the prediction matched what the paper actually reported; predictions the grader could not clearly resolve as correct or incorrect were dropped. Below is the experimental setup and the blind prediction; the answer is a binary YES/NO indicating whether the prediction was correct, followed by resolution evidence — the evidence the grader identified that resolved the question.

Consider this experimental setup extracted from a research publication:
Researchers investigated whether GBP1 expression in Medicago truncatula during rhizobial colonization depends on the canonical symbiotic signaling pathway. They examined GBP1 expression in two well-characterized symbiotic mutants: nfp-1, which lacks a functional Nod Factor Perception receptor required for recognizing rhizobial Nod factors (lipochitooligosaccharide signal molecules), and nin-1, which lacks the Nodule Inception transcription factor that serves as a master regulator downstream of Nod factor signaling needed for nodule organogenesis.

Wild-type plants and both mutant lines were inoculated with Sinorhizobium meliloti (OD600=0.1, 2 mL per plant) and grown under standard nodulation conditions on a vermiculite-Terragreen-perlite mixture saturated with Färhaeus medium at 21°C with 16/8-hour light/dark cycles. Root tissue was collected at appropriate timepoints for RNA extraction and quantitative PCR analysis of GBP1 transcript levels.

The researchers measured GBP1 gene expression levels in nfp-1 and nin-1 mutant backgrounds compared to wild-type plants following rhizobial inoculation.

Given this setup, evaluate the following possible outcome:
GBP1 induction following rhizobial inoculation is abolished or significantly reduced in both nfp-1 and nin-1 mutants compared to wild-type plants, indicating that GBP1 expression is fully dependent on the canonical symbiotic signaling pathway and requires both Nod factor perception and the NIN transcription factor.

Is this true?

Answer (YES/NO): YES